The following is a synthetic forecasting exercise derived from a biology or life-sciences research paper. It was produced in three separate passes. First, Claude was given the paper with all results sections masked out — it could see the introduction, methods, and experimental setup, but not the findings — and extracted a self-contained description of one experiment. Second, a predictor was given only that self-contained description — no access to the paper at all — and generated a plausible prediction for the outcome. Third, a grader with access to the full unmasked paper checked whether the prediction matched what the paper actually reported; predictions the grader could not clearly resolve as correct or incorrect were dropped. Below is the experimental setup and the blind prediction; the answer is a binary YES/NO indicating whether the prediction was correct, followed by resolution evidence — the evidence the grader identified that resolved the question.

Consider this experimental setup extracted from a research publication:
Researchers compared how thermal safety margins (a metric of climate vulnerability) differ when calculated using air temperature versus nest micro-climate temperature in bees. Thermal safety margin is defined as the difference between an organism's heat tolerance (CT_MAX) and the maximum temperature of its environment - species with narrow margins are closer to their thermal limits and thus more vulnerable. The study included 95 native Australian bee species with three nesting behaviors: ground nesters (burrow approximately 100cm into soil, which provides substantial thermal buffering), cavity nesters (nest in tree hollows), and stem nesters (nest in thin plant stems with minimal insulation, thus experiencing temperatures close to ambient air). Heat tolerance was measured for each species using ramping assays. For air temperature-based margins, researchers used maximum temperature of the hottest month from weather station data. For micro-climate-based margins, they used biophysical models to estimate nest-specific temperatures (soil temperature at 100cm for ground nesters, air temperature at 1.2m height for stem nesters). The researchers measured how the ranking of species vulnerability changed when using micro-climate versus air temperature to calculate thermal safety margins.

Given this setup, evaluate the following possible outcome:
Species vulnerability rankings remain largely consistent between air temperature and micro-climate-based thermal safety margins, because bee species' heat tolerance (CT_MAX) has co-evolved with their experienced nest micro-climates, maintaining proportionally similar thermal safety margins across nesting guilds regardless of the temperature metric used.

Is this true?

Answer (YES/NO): NO